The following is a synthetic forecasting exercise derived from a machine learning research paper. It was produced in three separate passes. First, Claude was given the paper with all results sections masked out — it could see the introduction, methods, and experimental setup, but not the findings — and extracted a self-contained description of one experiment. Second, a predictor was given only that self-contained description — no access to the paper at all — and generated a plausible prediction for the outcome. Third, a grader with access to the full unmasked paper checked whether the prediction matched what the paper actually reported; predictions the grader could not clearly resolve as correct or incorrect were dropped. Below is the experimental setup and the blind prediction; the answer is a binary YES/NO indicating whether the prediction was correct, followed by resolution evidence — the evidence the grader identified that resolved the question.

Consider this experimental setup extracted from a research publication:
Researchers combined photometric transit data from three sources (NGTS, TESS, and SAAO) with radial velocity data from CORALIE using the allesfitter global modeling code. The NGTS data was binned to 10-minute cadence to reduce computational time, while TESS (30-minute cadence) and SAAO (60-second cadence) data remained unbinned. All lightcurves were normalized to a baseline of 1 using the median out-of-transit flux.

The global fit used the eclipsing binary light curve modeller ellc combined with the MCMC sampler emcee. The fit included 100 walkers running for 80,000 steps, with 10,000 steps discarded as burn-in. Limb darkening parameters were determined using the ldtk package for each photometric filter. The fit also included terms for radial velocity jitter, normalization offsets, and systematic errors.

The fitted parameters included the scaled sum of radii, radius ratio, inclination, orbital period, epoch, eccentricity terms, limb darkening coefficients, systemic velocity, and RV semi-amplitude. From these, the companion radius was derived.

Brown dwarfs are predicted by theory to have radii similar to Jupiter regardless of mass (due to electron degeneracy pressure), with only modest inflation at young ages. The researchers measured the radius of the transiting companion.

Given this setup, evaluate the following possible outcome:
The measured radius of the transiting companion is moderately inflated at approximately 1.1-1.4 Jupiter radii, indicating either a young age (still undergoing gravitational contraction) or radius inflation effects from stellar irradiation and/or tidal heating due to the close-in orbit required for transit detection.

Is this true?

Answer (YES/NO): NO